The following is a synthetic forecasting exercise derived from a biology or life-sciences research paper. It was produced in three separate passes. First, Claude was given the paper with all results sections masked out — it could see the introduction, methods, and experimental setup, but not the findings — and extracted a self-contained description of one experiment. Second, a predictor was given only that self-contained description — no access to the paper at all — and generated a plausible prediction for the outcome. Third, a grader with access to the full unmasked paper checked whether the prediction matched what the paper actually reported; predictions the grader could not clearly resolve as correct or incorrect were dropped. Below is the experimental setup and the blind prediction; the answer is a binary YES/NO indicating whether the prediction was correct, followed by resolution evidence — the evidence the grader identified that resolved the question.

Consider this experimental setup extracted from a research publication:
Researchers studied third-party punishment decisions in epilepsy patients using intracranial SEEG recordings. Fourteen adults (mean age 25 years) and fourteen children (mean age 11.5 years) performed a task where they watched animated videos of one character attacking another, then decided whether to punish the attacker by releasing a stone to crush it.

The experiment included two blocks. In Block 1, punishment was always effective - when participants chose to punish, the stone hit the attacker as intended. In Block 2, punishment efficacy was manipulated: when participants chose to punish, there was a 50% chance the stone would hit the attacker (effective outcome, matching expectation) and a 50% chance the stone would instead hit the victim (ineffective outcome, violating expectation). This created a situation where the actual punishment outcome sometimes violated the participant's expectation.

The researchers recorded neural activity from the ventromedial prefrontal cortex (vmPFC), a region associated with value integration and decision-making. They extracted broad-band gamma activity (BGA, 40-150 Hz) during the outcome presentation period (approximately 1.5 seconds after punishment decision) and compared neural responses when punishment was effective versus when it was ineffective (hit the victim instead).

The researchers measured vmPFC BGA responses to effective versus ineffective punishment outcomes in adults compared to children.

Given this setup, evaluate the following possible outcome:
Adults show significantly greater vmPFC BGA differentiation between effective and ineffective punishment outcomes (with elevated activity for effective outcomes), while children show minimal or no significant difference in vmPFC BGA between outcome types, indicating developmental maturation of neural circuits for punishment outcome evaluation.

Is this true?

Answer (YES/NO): NO